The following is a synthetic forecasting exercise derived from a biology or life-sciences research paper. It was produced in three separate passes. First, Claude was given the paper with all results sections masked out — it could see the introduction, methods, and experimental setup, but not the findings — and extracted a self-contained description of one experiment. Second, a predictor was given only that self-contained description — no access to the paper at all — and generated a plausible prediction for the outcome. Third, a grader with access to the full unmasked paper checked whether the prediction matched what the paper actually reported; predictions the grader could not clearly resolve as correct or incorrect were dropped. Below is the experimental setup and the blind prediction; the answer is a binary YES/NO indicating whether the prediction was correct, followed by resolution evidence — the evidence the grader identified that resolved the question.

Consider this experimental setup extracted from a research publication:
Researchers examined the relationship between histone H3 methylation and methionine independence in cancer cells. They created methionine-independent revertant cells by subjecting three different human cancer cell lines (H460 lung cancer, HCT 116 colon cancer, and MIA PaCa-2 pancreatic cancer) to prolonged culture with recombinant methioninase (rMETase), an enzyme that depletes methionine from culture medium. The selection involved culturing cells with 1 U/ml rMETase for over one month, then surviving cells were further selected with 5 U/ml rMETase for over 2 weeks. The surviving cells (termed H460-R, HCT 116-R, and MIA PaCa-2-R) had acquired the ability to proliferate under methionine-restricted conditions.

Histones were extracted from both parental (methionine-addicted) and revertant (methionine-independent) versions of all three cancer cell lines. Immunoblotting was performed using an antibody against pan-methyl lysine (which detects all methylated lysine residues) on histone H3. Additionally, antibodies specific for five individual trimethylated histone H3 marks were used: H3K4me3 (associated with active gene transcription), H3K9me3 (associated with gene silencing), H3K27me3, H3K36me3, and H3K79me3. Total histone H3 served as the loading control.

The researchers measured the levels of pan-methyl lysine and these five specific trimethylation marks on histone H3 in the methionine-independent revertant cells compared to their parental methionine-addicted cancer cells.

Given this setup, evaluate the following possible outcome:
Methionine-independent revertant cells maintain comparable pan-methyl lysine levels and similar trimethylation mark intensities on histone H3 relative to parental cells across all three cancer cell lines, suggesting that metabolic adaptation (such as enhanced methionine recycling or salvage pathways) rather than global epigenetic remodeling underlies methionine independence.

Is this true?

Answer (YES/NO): NO